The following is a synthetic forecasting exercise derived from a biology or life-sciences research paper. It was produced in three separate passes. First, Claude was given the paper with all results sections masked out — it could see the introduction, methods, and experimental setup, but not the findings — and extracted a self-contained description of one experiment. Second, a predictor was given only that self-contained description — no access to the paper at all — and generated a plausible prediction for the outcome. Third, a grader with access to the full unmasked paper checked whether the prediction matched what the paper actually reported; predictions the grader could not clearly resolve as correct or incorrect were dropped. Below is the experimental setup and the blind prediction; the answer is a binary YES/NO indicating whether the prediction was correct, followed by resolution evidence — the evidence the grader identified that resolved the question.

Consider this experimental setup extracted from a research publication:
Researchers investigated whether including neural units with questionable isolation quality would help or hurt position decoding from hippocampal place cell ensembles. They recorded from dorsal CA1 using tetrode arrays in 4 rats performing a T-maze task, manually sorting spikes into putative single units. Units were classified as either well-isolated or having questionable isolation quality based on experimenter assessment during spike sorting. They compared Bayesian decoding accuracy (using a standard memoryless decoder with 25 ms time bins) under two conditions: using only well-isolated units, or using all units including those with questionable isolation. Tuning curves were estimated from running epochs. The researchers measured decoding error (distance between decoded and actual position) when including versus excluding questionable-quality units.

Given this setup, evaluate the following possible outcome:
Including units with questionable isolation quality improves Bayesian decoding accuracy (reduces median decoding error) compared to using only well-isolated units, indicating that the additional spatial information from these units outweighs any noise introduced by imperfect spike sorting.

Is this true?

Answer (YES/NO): YES